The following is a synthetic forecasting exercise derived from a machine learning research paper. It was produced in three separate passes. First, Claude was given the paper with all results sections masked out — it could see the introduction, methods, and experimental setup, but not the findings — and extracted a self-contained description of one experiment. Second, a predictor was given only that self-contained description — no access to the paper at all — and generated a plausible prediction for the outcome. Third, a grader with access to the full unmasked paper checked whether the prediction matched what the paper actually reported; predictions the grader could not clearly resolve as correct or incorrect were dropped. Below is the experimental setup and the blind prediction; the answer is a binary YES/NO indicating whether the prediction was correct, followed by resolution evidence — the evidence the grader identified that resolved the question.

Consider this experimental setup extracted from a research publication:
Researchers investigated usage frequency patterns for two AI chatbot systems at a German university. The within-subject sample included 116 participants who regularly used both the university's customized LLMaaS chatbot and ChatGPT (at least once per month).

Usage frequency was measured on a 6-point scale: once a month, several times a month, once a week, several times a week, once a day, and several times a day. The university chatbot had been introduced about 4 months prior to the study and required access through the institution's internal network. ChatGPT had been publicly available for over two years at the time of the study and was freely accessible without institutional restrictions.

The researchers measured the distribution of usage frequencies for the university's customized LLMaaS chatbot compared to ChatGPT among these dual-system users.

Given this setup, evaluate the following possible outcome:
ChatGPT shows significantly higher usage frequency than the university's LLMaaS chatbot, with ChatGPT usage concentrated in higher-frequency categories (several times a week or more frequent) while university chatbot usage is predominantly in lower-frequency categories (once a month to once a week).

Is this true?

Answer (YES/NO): NO